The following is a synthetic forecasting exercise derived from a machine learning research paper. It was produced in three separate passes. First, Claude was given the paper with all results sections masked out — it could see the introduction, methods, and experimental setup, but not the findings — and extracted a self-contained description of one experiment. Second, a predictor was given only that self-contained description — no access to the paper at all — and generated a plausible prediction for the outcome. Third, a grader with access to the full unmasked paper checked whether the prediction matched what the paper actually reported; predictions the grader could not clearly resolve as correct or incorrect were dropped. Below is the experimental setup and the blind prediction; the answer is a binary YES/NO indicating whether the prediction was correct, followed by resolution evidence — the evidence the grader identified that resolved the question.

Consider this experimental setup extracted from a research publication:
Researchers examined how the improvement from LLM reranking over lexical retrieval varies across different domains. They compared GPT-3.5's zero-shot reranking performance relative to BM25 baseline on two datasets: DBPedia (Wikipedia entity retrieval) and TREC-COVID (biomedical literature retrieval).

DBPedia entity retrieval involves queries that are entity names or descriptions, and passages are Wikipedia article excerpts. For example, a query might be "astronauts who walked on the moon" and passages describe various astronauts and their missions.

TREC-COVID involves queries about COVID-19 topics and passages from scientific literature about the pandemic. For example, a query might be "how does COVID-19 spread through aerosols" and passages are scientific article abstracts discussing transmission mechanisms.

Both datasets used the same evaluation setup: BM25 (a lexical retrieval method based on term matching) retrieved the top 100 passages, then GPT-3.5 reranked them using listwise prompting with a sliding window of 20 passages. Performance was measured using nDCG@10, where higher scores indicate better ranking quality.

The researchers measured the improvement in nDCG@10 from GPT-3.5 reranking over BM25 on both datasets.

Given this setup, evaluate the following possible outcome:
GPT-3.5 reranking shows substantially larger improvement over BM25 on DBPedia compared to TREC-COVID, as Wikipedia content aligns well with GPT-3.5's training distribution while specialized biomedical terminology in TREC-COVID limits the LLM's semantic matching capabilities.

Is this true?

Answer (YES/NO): NO